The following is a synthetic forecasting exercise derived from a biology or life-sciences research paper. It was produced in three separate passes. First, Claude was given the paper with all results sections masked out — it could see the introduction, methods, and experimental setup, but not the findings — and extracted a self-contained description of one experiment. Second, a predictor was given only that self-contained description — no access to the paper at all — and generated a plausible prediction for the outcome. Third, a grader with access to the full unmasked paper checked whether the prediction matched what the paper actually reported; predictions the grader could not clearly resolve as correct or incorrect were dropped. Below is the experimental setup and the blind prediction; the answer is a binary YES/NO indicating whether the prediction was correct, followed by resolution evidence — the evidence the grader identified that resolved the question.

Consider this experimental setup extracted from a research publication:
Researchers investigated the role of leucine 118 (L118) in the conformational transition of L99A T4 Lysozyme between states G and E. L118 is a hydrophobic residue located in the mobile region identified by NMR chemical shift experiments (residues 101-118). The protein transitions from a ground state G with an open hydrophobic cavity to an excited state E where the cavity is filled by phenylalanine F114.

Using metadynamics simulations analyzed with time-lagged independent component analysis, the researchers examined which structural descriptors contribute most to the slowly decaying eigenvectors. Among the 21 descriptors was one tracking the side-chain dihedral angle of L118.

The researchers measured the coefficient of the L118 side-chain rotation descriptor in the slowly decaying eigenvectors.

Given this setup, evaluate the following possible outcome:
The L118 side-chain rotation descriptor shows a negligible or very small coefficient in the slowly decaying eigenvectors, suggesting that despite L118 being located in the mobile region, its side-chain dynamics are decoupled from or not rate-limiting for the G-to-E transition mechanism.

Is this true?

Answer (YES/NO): NO